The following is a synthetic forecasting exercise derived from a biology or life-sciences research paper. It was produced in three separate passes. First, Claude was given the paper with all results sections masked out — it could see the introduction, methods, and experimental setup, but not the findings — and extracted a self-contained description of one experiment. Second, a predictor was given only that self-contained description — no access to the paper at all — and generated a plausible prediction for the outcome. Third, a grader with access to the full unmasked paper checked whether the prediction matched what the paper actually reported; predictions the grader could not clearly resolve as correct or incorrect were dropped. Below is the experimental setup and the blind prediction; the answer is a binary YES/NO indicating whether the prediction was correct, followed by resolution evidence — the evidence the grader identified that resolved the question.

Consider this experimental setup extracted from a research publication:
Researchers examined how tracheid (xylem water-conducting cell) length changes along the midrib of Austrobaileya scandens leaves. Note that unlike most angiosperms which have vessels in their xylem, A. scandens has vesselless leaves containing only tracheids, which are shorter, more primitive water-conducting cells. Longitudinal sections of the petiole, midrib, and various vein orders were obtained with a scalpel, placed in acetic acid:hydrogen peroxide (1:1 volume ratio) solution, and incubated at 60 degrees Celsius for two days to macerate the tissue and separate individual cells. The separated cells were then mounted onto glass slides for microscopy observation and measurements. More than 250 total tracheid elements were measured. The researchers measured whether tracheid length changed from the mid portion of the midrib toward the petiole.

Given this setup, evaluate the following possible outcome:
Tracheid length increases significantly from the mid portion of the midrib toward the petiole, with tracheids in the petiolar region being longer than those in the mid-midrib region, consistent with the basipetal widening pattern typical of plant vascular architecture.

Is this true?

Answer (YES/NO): NO